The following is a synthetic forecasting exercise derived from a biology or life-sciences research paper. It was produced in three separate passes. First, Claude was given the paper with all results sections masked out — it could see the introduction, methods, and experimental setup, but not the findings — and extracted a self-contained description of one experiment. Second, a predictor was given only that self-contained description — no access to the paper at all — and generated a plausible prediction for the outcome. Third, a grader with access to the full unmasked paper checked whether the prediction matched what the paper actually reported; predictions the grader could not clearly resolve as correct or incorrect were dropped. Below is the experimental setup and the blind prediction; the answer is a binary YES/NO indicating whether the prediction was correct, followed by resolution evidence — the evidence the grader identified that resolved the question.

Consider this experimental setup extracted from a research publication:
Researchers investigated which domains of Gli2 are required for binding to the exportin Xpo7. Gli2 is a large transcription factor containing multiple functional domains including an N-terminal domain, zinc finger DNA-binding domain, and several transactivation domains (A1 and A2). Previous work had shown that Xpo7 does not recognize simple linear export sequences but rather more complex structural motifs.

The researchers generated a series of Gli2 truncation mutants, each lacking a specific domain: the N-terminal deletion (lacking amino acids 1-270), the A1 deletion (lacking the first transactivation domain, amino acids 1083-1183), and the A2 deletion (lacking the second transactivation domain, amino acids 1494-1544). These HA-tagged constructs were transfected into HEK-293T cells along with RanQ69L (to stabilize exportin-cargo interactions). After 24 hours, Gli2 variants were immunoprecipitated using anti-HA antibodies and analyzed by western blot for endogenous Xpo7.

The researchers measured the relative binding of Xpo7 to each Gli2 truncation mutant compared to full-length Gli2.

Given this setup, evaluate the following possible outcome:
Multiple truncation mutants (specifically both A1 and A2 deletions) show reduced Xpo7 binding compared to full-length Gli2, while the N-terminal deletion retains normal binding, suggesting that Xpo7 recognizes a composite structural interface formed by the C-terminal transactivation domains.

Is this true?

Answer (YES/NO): NO